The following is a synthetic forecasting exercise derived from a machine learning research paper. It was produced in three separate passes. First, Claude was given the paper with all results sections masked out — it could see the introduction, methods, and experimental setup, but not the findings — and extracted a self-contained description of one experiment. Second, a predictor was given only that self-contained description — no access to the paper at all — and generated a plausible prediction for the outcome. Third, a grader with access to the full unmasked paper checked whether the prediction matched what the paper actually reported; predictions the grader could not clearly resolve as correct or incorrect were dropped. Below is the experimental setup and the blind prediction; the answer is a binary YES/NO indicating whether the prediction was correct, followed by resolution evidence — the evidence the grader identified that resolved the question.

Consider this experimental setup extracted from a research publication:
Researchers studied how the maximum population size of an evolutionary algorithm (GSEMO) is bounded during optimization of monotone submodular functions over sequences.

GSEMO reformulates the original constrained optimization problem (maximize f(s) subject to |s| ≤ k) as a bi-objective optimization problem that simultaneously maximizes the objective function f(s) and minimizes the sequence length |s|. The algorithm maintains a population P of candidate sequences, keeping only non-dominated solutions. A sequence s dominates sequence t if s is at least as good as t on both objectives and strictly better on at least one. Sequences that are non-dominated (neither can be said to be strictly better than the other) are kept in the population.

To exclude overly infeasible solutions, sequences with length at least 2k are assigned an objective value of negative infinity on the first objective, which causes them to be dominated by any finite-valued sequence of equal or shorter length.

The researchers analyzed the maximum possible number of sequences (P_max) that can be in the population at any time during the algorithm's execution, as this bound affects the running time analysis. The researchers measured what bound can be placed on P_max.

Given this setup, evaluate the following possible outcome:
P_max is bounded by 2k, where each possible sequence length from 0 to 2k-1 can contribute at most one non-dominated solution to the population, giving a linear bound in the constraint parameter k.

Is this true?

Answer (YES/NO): YES